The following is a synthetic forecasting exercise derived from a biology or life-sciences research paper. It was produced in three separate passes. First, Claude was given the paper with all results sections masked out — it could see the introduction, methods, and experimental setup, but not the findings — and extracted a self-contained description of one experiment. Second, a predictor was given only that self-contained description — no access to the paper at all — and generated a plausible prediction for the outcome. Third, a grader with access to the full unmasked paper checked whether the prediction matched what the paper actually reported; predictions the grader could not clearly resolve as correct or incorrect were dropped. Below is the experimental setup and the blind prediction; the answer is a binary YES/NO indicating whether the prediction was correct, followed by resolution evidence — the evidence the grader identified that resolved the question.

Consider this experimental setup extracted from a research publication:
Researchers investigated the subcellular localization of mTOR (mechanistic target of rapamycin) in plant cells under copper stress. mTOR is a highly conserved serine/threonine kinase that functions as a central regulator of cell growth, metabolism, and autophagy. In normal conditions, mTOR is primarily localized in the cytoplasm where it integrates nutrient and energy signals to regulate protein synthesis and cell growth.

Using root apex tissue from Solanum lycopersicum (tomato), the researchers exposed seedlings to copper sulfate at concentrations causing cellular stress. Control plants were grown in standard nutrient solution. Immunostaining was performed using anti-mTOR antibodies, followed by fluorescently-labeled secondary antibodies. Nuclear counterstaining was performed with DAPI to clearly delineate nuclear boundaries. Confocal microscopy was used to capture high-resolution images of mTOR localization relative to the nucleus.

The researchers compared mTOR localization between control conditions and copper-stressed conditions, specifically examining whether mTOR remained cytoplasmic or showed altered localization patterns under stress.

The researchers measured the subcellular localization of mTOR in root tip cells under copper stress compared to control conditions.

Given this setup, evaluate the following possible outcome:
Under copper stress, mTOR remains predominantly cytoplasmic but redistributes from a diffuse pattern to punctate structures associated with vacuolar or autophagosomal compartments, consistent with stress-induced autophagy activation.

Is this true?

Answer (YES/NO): NO